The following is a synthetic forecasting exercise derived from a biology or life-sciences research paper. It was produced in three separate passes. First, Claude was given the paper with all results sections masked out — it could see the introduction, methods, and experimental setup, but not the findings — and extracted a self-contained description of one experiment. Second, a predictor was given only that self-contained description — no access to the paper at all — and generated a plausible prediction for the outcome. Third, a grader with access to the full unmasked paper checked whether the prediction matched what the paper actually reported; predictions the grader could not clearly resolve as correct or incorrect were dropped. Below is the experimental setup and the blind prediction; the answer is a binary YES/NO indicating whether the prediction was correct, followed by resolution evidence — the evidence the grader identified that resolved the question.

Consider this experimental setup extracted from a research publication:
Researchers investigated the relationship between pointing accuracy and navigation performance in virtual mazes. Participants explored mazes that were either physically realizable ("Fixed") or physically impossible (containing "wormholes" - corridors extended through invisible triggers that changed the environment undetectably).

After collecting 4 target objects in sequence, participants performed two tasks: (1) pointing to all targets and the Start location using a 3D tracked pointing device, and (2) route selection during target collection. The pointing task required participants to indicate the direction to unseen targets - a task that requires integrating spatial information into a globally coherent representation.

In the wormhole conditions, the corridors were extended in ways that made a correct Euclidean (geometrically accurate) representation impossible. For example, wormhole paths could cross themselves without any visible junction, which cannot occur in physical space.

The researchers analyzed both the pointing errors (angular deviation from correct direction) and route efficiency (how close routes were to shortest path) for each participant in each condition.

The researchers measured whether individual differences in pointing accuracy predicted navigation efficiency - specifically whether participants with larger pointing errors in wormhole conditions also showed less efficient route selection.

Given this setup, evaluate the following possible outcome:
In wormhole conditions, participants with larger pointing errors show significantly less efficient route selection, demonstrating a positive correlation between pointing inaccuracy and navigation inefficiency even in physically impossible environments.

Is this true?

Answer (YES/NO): NO